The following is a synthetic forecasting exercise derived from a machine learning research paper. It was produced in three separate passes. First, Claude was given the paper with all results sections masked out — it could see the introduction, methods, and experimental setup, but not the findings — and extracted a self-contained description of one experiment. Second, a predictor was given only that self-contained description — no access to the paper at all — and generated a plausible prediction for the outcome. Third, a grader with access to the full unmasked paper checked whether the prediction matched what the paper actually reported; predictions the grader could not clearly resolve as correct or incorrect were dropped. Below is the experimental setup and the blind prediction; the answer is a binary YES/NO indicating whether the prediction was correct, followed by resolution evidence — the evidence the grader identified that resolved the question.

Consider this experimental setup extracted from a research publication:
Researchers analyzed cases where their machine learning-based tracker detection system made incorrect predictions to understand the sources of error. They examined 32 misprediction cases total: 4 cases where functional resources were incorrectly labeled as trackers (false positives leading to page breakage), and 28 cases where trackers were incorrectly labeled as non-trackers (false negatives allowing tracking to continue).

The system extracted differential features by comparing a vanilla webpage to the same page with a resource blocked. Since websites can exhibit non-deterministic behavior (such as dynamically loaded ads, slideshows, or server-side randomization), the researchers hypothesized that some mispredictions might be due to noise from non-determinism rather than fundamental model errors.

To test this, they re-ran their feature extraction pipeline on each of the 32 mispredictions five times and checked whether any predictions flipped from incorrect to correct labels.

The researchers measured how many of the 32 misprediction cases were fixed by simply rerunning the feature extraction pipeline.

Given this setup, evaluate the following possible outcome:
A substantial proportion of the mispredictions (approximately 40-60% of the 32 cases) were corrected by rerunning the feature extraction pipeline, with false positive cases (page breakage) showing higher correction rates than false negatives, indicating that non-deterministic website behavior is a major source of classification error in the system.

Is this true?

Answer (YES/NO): NO